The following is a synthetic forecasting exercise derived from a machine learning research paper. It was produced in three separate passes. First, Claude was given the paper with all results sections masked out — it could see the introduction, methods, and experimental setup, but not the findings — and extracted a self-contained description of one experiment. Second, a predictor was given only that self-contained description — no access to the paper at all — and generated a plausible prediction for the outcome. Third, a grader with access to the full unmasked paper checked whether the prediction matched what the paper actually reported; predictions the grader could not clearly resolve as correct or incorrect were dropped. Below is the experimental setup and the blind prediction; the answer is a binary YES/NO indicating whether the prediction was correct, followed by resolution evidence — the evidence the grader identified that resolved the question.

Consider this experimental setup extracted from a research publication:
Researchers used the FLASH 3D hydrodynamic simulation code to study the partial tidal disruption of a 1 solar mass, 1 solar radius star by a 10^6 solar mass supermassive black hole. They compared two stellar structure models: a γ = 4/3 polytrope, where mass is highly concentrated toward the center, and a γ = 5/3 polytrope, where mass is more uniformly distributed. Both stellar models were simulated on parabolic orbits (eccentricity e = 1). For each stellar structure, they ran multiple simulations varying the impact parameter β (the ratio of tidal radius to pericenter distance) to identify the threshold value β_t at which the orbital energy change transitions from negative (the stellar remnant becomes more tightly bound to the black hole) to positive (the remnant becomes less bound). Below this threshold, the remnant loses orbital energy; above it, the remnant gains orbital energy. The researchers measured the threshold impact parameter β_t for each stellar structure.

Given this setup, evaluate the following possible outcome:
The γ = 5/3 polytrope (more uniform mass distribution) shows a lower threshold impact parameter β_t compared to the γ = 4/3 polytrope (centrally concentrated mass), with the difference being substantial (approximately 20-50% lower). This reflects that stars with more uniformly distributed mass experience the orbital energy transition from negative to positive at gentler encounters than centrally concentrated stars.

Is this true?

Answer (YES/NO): YES